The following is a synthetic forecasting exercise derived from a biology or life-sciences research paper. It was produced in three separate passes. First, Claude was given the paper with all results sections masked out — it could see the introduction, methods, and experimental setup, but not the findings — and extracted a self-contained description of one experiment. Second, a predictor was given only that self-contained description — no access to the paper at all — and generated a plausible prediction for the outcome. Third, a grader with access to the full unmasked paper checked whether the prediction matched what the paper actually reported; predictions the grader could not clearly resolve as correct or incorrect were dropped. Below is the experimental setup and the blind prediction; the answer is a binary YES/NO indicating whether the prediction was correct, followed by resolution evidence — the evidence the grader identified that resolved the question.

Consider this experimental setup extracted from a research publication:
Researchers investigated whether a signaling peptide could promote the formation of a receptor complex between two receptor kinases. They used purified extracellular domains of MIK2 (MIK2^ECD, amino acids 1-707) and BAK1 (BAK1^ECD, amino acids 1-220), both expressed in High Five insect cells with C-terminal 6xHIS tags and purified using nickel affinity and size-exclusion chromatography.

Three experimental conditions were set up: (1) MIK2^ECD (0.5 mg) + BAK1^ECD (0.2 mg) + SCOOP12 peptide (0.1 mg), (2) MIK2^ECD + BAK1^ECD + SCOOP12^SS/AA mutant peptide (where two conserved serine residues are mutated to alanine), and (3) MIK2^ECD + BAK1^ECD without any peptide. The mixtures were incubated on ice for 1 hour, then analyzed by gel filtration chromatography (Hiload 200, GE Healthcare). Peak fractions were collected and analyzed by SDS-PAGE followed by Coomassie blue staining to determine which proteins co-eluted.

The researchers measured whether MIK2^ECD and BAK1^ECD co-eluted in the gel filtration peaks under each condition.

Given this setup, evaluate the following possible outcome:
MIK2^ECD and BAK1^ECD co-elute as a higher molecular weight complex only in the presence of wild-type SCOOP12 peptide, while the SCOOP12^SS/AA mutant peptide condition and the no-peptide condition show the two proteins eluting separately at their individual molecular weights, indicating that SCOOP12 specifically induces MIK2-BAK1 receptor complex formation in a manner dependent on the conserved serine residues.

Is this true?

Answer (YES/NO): YES